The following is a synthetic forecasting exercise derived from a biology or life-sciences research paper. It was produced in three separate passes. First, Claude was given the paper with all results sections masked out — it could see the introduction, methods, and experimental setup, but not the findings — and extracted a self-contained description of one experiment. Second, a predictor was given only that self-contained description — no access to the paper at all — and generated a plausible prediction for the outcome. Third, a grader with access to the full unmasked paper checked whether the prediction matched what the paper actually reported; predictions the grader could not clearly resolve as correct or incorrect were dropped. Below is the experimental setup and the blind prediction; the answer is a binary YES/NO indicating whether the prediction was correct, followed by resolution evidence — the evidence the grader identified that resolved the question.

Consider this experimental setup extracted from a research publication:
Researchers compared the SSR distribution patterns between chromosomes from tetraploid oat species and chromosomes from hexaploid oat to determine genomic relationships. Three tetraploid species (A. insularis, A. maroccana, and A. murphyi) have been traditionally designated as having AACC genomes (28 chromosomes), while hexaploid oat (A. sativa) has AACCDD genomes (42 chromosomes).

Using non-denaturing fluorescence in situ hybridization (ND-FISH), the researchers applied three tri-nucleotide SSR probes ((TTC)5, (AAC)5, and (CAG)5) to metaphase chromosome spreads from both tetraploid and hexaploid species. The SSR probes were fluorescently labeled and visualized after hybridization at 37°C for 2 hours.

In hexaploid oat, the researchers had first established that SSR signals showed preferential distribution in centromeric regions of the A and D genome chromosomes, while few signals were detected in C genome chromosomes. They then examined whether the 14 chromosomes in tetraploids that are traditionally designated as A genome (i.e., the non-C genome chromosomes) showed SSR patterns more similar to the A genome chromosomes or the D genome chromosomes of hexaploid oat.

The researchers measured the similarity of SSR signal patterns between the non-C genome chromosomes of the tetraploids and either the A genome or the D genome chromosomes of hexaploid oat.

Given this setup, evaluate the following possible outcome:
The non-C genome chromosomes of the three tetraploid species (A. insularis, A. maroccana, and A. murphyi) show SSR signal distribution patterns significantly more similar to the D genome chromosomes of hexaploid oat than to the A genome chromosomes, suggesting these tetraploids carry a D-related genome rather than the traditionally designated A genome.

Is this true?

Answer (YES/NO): YES